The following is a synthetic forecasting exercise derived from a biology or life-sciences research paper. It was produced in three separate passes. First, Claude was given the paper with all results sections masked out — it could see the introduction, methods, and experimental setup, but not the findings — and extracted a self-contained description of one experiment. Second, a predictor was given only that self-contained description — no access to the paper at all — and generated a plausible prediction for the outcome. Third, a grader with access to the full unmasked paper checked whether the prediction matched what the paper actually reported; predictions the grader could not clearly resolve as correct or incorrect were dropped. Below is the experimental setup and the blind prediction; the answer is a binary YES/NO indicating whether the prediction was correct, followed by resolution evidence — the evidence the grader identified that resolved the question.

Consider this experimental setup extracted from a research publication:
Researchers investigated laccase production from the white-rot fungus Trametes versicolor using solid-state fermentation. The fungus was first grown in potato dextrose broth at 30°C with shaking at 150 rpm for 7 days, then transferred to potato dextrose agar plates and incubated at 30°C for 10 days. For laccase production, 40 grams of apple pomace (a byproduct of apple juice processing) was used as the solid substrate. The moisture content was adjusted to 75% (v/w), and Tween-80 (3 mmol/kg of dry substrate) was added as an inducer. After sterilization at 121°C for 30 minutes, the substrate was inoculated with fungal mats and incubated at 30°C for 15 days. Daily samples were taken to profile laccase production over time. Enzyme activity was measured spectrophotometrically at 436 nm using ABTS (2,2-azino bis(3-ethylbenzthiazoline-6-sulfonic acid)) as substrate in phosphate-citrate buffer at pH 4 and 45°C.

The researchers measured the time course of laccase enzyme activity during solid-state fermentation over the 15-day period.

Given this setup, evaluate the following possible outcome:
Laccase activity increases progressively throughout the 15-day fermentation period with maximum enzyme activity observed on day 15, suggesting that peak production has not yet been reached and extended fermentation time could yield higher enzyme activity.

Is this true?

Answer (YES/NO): NO